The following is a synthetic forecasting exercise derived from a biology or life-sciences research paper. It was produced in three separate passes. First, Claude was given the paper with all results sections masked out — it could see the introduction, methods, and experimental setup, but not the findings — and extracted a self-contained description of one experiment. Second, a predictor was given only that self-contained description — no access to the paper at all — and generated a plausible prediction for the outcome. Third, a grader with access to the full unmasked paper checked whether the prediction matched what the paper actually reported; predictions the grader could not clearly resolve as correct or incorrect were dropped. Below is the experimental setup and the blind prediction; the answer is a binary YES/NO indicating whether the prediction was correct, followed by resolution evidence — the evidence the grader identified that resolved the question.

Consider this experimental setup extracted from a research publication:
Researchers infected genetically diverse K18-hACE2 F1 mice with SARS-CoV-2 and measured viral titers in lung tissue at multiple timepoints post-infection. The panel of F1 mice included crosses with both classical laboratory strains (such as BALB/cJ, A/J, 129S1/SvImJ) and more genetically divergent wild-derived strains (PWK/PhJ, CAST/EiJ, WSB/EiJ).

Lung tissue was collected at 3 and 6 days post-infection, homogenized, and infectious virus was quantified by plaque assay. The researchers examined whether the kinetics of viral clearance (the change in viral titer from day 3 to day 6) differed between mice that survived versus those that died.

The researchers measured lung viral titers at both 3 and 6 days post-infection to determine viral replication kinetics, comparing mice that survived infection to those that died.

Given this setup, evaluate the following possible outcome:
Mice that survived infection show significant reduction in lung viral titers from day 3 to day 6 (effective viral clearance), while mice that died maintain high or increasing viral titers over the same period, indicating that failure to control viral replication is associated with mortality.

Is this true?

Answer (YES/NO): NO